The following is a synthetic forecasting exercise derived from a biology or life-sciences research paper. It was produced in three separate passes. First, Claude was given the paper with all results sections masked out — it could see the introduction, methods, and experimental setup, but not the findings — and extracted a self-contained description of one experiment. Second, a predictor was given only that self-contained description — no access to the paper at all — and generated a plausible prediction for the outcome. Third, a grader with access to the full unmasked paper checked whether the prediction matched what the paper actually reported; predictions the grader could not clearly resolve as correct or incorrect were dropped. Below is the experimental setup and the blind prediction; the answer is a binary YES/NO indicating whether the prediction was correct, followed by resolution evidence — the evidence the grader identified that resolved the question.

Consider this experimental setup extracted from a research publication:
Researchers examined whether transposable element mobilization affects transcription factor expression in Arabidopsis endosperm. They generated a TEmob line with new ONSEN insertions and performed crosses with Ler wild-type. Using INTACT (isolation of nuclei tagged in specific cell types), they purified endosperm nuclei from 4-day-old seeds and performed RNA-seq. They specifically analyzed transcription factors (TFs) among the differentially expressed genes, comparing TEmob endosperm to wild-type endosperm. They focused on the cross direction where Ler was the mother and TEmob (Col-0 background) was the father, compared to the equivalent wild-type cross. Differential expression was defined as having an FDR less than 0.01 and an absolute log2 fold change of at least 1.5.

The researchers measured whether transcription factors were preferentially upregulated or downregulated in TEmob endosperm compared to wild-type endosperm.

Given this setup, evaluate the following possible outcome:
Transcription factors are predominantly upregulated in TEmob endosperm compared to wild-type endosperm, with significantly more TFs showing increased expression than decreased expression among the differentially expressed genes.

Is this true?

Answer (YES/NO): YES